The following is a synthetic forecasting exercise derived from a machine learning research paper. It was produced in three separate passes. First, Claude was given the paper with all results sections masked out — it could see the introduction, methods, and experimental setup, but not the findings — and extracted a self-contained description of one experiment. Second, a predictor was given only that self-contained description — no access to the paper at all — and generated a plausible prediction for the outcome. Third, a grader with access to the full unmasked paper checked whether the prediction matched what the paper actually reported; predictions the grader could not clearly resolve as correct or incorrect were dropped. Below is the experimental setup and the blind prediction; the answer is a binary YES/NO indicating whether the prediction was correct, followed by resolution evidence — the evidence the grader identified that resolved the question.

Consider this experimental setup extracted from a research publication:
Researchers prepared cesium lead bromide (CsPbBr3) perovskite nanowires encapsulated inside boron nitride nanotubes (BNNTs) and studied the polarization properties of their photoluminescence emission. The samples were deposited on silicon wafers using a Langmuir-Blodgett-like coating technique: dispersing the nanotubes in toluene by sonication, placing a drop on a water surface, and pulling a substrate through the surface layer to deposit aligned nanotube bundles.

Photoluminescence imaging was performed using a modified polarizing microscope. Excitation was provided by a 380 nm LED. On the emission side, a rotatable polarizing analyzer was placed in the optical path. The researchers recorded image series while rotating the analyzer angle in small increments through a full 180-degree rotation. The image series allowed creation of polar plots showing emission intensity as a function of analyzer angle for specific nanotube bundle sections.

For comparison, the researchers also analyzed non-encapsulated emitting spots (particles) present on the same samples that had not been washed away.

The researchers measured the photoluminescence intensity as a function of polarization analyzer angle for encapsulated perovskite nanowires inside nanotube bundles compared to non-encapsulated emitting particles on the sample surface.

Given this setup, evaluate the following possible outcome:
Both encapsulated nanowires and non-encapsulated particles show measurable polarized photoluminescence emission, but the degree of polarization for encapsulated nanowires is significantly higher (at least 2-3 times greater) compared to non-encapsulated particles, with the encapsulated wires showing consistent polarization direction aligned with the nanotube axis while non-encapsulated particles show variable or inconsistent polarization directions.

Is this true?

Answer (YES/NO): NO